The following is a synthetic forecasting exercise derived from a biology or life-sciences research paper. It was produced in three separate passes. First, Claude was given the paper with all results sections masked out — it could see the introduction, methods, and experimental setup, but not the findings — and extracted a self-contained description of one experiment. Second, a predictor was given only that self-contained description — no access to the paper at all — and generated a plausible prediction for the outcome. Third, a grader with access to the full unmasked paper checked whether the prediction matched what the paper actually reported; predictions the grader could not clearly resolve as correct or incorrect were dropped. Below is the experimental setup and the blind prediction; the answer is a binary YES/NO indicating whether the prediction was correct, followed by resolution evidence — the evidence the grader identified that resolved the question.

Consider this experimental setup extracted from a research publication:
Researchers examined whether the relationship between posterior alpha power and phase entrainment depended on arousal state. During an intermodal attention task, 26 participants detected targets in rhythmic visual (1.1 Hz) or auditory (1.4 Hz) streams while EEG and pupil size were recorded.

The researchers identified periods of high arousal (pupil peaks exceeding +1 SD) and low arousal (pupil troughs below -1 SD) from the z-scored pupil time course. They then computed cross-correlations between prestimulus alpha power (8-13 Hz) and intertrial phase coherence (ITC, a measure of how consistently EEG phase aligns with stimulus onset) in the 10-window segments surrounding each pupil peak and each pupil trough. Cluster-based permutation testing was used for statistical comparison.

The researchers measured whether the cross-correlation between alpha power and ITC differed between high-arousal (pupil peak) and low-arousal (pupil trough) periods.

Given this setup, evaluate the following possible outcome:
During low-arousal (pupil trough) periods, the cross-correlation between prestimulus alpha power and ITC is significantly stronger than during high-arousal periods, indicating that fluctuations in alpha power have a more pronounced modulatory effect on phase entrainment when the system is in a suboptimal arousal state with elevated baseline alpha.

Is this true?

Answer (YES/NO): NO